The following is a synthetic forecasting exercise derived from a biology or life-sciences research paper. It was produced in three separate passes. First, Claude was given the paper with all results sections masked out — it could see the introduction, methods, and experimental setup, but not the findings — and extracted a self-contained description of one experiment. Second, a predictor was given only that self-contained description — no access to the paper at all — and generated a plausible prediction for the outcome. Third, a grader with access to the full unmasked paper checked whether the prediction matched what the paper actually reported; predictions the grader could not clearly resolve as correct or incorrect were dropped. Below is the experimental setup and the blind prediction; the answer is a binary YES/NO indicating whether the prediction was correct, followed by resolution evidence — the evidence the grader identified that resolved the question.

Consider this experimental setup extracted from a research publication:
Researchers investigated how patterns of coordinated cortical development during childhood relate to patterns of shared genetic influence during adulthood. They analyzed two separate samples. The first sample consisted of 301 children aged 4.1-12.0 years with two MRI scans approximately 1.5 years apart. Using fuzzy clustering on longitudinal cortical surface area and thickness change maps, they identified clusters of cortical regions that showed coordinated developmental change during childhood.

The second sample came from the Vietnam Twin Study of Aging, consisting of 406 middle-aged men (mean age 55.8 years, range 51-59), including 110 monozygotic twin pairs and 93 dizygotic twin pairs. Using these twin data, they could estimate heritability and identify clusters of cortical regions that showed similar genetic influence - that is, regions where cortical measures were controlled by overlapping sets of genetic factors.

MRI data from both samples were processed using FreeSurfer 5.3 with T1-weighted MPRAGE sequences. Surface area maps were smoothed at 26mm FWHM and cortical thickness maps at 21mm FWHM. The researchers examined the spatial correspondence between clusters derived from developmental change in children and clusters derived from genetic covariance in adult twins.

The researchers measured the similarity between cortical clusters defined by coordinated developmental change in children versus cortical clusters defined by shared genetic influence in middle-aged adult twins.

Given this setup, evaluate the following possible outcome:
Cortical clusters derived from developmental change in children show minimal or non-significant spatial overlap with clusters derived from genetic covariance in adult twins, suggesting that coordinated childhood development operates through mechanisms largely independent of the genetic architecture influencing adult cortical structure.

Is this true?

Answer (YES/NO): NO